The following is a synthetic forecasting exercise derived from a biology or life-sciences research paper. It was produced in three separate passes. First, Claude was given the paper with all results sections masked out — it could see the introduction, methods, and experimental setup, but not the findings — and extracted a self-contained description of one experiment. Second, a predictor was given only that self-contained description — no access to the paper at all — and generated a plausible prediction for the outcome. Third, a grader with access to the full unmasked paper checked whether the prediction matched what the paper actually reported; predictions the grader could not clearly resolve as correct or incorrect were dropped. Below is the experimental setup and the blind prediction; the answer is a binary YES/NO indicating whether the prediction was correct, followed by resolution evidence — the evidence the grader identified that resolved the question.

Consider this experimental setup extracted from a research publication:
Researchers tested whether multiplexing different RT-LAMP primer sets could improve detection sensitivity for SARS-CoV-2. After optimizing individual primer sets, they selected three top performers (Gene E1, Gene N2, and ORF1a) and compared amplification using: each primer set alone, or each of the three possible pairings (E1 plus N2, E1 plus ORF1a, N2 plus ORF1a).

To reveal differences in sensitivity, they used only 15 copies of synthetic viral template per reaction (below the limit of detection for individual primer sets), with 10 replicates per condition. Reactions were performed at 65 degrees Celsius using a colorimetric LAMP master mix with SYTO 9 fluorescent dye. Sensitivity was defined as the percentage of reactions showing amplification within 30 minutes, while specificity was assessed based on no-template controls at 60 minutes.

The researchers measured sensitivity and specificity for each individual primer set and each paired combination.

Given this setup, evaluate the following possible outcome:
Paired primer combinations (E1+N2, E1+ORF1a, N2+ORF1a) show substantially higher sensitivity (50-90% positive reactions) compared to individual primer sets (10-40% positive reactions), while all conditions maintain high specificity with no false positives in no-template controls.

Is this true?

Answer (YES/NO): NO